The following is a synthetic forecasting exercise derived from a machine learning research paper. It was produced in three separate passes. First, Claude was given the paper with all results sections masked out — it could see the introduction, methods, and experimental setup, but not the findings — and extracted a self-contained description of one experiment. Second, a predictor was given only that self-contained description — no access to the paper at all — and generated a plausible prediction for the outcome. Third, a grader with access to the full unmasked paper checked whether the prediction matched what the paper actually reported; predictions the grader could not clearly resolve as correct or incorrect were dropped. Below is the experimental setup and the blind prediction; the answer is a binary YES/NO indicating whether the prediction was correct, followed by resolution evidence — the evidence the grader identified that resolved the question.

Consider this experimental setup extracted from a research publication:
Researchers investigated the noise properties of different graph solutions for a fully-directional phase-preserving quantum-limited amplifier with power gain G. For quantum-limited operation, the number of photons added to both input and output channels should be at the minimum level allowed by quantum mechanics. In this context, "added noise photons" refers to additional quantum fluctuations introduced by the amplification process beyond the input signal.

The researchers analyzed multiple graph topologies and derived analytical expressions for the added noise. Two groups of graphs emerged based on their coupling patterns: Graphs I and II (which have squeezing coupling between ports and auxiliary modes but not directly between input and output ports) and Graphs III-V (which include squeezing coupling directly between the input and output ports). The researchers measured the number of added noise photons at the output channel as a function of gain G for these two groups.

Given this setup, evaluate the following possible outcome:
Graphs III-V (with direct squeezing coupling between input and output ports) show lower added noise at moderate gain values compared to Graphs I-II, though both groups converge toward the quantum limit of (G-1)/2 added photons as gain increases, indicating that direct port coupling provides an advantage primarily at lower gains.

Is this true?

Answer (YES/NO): NO